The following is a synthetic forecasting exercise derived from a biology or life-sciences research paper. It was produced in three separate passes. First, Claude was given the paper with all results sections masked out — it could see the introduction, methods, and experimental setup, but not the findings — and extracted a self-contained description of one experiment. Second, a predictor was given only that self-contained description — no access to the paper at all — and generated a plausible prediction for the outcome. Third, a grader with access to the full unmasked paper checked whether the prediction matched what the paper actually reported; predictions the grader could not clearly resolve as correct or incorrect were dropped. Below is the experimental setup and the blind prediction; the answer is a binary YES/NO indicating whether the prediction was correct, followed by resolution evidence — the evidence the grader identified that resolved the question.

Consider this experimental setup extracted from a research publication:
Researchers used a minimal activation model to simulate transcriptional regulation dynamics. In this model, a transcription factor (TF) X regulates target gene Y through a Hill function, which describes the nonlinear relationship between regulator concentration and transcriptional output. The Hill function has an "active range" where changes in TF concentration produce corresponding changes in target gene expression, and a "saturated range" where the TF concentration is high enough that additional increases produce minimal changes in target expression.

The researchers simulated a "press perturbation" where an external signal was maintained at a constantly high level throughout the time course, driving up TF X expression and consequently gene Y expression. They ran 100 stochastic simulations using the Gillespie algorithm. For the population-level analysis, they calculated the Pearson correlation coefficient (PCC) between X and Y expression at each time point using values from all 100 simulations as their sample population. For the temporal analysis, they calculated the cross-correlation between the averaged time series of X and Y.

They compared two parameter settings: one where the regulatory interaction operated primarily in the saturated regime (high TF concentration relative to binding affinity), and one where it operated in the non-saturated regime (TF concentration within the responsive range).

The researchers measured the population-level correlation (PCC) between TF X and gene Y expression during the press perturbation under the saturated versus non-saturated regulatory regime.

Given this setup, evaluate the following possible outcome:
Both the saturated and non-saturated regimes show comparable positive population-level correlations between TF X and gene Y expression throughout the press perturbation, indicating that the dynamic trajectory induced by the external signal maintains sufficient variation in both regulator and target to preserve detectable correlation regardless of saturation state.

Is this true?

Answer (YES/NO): NO